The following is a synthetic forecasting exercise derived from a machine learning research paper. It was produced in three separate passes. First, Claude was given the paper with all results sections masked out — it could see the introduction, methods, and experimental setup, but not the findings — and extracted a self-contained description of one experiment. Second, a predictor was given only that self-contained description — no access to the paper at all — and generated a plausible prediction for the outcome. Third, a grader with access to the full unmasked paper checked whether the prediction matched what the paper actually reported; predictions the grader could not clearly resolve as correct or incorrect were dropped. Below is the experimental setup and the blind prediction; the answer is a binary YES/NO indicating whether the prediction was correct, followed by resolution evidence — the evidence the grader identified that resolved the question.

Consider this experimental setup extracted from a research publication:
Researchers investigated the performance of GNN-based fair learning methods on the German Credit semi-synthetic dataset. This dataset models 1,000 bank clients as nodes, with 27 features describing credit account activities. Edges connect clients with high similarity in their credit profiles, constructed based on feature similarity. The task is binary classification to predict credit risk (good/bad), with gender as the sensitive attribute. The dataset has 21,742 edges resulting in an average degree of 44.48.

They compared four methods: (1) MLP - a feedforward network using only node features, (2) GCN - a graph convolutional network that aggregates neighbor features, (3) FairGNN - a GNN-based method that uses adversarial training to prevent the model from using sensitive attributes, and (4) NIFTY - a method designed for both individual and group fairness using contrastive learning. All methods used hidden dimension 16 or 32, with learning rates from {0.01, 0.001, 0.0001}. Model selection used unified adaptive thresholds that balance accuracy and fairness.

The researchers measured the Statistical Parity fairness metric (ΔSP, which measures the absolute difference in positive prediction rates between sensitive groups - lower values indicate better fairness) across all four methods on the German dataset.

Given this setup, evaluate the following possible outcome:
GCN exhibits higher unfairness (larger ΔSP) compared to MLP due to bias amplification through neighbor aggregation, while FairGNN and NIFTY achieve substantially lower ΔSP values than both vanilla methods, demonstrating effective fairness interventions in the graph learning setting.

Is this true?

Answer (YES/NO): YES